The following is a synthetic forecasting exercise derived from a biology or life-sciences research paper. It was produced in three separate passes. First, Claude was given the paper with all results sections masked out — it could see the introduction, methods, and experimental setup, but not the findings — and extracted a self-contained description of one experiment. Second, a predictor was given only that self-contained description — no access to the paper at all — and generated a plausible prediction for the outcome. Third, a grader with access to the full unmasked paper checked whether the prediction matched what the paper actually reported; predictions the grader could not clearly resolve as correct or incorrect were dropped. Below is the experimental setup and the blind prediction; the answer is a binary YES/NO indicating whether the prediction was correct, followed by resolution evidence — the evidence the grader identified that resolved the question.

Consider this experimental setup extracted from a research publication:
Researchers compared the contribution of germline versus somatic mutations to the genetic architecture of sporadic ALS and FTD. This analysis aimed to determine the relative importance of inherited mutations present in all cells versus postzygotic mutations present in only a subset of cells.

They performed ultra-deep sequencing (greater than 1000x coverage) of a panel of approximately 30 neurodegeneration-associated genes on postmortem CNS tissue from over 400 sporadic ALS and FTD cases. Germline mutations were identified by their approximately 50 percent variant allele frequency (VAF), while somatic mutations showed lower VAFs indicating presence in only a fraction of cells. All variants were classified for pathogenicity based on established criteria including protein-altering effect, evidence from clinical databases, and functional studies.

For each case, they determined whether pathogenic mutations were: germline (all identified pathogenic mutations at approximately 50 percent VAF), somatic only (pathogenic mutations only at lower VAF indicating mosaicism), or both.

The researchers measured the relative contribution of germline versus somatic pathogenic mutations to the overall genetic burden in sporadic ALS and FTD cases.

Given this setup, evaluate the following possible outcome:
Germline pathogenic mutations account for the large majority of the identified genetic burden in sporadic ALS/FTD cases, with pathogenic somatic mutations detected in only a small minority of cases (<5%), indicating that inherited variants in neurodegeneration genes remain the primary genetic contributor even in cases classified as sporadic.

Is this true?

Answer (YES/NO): YES